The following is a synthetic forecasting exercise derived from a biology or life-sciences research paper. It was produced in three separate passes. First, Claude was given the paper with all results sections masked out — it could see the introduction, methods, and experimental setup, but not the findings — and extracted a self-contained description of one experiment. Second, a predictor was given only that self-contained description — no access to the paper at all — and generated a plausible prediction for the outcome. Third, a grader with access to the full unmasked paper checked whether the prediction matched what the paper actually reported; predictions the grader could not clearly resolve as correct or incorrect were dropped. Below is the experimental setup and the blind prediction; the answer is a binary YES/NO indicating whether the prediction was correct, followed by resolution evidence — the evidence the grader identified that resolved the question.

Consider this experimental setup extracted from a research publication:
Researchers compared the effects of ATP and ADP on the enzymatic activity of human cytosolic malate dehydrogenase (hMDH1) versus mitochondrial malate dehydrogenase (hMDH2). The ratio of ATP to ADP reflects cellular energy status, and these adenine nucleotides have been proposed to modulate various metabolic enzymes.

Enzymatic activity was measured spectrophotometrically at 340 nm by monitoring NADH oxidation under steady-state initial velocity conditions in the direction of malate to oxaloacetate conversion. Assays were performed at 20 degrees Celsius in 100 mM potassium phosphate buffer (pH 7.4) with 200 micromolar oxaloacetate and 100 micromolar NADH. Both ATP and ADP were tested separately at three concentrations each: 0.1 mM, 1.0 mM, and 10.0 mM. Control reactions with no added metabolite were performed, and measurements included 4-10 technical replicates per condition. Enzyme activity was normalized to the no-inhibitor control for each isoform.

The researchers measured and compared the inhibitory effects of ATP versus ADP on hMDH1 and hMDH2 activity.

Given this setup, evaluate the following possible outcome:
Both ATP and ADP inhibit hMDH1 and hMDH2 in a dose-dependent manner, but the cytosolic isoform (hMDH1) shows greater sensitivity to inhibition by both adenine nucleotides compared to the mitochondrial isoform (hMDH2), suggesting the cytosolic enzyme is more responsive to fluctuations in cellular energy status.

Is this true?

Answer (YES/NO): NO